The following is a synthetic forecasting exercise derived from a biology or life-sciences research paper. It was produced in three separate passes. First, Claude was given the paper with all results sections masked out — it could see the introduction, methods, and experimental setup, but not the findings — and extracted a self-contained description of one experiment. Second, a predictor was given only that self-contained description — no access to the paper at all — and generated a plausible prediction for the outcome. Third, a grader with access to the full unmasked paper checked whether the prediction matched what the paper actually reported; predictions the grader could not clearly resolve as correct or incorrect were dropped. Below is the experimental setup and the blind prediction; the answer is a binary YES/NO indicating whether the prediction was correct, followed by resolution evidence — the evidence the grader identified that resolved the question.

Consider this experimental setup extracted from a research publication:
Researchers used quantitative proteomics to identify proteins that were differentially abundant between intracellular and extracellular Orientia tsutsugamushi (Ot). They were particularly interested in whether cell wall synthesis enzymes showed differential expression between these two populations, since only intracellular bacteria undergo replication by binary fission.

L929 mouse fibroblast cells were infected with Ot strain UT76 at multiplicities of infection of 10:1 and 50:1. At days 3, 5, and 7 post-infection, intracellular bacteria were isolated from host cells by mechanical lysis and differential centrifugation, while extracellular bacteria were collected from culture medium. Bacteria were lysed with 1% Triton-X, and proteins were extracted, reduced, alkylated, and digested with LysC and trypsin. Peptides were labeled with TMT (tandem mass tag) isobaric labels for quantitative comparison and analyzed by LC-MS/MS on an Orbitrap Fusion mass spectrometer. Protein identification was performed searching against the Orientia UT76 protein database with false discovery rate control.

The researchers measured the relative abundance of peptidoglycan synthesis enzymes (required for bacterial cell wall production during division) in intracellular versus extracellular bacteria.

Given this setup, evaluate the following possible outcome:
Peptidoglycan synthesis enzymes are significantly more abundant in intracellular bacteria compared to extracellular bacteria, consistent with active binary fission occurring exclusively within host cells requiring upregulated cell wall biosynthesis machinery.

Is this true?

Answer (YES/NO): NO